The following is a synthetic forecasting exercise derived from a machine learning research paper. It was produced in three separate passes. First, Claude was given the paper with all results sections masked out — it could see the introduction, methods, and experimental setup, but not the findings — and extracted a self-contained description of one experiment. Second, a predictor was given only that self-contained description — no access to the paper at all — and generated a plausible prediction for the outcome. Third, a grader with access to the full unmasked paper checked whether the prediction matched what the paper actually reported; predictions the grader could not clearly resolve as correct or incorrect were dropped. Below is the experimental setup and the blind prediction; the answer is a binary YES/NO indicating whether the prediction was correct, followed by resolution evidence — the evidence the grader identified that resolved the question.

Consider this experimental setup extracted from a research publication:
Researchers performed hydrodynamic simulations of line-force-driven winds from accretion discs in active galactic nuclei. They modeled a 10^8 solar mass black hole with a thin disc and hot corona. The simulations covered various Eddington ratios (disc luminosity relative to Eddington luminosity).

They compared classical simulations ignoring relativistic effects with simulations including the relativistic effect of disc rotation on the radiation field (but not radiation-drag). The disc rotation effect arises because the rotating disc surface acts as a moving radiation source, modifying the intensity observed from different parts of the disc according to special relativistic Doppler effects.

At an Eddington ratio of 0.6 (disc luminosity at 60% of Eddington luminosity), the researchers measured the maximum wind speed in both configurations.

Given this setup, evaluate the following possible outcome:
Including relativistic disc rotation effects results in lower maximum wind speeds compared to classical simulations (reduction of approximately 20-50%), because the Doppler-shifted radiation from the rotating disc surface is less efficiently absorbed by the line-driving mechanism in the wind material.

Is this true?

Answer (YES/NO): YES